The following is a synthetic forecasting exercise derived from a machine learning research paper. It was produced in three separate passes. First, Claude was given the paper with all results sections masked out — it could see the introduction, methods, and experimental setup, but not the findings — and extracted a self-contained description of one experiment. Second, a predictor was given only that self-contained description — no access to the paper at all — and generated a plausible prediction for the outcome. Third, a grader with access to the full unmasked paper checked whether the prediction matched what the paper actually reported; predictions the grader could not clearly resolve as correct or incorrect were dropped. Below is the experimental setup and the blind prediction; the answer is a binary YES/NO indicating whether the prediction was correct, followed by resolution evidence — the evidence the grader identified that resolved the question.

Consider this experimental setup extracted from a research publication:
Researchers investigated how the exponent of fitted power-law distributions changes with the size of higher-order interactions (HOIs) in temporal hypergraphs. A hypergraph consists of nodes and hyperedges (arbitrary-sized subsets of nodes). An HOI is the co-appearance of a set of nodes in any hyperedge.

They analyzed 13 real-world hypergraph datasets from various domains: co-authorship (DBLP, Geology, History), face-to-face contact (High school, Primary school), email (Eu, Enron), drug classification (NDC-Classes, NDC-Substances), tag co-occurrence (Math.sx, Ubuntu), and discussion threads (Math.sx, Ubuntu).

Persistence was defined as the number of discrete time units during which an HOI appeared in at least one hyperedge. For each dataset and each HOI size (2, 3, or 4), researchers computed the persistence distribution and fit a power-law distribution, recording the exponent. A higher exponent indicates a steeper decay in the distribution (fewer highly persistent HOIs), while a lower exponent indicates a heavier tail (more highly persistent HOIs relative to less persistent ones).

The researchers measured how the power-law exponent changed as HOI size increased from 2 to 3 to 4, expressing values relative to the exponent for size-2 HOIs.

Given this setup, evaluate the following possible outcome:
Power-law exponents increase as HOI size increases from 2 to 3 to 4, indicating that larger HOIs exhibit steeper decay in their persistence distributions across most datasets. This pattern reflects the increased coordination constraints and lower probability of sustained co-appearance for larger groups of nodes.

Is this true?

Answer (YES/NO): NO